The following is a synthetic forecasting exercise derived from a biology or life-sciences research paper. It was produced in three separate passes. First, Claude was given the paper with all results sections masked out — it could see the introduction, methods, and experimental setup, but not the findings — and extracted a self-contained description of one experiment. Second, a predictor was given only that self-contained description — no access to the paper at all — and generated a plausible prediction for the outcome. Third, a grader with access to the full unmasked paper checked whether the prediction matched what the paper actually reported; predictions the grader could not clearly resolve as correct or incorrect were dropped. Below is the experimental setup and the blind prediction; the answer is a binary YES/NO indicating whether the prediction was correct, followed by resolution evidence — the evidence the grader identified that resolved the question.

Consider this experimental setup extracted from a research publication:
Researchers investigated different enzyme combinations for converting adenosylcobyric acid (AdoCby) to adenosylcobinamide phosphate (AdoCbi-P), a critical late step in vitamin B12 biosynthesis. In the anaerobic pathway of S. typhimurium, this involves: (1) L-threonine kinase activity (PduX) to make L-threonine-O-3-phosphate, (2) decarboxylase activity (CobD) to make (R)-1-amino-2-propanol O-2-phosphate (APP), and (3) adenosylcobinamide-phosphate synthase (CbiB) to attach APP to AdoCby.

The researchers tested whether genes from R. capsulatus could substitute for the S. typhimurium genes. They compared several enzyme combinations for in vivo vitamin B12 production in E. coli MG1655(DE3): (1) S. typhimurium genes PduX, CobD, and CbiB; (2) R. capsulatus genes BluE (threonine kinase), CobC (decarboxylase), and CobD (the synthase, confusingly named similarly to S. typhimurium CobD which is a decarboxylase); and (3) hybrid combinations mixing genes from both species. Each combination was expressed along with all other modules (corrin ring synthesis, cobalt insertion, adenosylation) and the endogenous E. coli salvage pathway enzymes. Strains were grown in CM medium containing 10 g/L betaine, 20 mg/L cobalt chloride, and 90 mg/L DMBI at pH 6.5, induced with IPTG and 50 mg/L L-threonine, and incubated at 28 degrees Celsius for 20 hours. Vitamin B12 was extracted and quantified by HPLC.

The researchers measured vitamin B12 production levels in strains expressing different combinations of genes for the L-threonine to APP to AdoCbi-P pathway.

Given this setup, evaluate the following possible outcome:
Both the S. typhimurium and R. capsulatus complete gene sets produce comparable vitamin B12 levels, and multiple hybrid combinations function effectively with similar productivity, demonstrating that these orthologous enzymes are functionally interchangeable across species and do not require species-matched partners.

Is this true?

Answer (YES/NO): NO